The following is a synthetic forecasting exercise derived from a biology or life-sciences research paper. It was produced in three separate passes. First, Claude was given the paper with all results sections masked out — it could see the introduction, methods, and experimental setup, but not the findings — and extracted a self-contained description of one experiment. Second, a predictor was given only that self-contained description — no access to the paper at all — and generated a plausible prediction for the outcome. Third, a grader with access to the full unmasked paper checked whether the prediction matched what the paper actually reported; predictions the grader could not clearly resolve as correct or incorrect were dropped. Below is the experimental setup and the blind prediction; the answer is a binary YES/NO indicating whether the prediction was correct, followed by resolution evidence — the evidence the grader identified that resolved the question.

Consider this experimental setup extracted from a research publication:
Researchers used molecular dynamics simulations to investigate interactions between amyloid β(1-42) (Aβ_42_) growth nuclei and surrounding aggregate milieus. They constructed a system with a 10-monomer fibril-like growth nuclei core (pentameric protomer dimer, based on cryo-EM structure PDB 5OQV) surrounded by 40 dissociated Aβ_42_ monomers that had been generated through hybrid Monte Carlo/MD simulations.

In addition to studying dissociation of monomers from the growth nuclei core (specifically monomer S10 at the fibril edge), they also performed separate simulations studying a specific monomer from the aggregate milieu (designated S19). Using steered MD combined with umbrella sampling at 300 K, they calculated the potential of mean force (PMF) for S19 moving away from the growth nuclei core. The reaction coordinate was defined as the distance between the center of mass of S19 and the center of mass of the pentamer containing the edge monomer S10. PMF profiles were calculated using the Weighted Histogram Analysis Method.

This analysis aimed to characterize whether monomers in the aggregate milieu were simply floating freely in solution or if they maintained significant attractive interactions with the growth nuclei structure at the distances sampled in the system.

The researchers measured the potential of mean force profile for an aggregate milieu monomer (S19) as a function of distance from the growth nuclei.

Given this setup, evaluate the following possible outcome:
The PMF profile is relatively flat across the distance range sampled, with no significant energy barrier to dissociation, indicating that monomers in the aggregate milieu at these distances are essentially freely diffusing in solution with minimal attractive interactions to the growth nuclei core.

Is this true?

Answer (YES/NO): NO